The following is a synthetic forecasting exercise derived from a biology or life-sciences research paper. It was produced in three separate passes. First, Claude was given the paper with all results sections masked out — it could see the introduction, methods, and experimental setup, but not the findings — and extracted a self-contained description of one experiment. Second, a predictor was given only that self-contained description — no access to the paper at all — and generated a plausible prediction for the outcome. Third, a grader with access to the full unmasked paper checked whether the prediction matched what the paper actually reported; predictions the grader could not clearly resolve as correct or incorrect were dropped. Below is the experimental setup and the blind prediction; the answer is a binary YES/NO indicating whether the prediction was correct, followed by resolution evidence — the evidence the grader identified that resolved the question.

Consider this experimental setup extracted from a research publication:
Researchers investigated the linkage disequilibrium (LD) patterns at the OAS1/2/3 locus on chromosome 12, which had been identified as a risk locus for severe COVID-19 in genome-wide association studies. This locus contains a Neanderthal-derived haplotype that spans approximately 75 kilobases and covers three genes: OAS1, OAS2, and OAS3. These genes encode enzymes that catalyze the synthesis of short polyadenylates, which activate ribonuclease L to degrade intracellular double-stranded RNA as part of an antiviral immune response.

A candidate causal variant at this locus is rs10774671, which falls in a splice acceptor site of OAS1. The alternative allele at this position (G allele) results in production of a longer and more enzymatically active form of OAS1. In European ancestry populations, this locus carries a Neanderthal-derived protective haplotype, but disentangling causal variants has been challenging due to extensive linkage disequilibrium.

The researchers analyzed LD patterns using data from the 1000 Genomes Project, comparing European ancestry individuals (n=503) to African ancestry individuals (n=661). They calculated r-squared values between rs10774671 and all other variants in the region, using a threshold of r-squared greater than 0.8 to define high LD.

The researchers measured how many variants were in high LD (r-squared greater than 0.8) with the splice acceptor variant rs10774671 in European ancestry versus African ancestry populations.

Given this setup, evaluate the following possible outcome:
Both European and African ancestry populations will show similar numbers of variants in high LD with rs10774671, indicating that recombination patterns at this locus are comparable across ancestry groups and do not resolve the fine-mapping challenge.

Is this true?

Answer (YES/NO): NO